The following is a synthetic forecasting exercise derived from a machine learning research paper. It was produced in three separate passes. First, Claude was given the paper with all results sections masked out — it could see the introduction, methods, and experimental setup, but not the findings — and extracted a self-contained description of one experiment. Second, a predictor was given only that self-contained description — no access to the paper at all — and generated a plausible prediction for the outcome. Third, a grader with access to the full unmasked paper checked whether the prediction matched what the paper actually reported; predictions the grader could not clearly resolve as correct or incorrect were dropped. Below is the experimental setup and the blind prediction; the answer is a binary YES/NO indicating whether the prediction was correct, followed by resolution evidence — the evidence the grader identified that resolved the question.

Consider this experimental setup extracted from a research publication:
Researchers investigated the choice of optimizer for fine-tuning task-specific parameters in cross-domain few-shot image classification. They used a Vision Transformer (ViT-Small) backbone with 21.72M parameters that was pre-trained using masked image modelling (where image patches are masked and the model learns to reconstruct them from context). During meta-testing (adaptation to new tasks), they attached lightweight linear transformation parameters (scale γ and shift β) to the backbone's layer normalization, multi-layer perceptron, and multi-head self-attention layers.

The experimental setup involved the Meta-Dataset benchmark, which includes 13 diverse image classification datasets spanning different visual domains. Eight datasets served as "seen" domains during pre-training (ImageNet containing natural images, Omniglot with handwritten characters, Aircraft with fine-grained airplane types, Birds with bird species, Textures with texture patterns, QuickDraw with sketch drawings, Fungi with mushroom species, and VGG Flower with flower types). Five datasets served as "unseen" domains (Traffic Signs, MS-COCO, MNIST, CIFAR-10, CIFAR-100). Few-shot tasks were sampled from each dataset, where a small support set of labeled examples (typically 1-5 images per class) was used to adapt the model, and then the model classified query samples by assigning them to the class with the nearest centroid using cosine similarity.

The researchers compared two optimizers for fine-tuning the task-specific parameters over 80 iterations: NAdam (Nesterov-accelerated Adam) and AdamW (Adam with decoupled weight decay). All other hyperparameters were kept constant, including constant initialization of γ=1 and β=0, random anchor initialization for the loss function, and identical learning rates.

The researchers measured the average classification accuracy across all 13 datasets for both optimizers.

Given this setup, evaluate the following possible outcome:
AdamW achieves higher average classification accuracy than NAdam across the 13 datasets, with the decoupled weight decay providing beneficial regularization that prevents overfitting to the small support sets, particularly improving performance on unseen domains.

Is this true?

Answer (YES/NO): NO